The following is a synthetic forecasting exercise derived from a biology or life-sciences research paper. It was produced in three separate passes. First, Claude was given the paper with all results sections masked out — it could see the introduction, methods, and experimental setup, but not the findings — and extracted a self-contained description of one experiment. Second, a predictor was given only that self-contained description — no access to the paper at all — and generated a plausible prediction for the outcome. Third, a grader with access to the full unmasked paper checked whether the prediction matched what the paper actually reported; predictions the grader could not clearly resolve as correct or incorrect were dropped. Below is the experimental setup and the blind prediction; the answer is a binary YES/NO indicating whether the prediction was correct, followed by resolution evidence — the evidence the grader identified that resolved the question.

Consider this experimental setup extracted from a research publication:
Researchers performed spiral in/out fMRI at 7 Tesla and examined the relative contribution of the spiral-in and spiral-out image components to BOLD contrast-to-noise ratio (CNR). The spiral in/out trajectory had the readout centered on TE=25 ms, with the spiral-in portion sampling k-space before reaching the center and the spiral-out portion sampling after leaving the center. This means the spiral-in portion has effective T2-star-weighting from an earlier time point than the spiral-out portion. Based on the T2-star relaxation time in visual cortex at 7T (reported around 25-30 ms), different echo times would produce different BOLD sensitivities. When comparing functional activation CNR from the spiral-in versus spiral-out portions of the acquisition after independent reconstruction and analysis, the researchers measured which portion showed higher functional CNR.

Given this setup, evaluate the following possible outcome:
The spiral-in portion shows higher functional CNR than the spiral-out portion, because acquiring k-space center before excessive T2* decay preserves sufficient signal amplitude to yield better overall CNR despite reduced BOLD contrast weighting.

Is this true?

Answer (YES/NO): NO